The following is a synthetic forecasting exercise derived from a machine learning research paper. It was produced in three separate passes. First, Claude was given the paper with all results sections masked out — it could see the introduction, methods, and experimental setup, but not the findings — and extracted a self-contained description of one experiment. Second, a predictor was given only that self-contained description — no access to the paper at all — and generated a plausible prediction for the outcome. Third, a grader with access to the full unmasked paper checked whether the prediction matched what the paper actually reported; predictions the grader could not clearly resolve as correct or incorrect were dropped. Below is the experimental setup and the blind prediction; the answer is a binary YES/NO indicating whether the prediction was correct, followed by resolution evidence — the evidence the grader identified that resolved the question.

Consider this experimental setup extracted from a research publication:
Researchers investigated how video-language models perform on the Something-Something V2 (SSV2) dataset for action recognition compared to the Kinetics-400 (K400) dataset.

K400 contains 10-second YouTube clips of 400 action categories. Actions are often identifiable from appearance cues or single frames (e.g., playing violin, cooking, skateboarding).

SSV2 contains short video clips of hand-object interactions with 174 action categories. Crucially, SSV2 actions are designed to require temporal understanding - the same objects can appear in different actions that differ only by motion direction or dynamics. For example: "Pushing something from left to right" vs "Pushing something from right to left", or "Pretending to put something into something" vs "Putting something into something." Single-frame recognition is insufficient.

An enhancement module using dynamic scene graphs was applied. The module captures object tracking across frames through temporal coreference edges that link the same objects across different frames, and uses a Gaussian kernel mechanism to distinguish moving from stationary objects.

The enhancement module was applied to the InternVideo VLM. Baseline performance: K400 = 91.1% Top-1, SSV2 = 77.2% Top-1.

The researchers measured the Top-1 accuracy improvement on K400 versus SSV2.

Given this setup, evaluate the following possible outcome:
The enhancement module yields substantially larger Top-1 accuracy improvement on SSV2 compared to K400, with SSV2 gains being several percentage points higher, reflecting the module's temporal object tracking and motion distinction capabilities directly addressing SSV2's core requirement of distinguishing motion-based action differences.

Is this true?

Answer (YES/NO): NO